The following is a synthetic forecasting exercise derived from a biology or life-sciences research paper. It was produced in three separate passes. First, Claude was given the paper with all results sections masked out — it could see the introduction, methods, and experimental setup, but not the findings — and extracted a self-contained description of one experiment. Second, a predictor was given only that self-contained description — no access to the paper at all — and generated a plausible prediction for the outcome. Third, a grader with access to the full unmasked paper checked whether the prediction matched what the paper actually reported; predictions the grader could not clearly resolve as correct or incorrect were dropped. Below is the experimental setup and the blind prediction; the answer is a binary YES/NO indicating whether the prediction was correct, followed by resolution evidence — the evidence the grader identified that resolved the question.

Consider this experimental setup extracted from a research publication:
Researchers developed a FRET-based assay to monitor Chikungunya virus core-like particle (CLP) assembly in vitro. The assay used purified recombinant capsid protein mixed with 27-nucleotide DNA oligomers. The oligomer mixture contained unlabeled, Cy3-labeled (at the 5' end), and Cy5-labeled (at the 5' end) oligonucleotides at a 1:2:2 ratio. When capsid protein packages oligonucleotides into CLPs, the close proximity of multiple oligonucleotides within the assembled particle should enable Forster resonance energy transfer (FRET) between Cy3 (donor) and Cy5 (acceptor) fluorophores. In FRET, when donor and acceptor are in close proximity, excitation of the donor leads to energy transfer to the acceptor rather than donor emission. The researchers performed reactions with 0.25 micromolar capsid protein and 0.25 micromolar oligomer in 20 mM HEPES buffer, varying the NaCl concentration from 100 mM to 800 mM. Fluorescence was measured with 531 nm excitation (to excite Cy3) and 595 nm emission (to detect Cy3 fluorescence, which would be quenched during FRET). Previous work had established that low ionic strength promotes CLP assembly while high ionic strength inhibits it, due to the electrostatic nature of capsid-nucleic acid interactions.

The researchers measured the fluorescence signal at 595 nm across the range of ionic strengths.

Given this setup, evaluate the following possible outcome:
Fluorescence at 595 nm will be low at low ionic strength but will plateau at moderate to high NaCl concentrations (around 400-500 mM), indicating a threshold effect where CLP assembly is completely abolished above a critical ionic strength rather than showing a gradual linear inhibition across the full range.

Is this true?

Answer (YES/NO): NO